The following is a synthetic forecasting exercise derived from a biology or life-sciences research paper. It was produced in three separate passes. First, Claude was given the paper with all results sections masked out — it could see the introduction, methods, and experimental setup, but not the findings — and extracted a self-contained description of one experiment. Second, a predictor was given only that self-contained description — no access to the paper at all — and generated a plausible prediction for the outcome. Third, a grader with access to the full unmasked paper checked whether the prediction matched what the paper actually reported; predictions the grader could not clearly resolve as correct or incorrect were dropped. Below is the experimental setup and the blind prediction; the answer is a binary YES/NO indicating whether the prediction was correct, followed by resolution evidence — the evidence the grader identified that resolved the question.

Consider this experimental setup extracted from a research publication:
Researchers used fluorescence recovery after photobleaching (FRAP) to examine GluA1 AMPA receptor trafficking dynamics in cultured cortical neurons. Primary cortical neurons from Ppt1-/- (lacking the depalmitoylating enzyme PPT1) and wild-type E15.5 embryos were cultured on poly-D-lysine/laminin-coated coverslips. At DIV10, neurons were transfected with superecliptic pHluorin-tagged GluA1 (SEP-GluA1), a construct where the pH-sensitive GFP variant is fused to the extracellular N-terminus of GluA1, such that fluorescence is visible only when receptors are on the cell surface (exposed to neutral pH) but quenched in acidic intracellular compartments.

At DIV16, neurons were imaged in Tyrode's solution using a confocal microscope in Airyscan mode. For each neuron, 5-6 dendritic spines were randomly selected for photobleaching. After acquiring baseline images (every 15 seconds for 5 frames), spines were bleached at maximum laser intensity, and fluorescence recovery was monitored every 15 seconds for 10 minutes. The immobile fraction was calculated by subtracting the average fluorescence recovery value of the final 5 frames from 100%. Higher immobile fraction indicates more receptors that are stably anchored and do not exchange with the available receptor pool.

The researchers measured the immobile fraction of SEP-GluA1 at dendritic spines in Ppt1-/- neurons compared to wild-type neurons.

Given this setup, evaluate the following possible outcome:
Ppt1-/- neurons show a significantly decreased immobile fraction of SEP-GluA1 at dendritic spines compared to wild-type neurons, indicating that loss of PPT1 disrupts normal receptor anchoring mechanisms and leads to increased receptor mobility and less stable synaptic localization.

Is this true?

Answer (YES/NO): NO